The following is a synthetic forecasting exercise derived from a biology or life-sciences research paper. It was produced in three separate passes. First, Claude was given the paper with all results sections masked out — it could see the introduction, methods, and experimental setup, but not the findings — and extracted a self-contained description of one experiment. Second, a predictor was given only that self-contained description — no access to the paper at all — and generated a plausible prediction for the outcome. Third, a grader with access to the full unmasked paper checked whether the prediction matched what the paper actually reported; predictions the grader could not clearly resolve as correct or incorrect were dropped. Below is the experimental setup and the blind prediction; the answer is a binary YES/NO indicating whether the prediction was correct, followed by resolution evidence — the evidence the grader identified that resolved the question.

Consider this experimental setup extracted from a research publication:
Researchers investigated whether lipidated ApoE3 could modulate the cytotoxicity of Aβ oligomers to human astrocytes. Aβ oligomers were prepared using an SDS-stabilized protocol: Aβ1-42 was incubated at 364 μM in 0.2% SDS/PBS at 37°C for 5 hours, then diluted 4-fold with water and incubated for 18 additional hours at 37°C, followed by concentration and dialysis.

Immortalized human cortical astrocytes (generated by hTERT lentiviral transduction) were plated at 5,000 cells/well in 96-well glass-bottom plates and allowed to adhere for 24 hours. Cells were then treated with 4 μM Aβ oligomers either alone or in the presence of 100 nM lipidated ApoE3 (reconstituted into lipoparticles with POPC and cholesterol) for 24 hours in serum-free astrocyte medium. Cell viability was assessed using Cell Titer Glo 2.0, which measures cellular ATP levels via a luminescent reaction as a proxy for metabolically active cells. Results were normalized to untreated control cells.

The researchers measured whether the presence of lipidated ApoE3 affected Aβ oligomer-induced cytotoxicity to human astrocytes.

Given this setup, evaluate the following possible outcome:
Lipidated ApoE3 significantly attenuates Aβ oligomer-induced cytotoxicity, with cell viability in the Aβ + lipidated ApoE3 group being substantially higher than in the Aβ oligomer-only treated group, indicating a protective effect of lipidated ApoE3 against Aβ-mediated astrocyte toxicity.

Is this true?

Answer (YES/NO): YES